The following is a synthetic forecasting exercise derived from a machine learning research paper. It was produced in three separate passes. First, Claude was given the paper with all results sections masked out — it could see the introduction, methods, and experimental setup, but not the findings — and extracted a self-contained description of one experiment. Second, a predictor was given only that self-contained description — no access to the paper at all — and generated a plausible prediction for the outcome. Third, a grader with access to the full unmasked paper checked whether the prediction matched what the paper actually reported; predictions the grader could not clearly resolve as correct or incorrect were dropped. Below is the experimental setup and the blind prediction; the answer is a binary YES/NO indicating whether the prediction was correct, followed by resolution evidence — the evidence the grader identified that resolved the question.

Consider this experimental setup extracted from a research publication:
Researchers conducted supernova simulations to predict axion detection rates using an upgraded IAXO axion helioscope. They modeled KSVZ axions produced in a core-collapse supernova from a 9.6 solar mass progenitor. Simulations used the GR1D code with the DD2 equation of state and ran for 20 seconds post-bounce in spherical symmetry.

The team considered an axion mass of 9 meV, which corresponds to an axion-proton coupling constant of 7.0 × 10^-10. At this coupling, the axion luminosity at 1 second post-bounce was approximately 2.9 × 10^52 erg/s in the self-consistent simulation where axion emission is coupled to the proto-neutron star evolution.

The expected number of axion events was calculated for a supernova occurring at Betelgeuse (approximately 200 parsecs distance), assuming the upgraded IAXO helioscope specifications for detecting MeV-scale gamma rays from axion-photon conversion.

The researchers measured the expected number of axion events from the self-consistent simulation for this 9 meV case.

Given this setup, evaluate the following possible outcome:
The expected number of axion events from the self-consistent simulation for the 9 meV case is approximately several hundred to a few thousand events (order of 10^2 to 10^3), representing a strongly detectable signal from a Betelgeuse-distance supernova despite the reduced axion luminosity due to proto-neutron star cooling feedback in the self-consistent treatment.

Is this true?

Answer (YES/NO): NO